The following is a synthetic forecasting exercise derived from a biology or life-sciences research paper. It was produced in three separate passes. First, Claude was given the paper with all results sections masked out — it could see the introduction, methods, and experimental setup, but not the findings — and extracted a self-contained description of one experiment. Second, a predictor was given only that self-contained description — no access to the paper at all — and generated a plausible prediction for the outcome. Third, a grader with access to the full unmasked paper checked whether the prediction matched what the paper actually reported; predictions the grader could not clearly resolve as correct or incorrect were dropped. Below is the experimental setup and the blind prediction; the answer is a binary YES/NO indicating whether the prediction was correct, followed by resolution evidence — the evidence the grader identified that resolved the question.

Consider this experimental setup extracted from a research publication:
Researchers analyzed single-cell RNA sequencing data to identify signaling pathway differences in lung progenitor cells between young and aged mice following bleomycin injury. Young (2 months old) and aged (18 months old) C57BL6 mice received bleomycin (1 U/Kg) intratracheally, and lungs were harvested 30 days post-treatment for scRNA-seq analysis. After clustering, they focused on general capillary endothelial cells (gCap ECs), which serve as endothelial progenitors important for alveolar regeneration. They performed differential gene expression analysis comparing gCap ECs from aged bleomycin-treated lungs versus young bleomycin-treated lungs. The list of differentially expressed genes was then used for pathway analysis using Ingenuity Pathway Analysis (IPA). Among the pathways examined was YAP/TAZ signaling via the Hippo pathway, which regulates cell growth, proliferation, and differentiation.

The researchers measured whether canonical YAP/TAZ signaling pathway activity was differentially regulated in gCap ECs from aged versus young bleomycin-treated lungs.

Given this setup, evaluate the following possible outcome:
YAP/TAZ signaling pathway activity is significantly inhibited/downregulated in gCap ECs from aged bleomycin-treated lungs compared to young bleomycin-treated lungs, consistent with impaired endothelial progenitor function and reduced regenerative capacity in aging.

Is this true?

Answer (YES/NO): NO